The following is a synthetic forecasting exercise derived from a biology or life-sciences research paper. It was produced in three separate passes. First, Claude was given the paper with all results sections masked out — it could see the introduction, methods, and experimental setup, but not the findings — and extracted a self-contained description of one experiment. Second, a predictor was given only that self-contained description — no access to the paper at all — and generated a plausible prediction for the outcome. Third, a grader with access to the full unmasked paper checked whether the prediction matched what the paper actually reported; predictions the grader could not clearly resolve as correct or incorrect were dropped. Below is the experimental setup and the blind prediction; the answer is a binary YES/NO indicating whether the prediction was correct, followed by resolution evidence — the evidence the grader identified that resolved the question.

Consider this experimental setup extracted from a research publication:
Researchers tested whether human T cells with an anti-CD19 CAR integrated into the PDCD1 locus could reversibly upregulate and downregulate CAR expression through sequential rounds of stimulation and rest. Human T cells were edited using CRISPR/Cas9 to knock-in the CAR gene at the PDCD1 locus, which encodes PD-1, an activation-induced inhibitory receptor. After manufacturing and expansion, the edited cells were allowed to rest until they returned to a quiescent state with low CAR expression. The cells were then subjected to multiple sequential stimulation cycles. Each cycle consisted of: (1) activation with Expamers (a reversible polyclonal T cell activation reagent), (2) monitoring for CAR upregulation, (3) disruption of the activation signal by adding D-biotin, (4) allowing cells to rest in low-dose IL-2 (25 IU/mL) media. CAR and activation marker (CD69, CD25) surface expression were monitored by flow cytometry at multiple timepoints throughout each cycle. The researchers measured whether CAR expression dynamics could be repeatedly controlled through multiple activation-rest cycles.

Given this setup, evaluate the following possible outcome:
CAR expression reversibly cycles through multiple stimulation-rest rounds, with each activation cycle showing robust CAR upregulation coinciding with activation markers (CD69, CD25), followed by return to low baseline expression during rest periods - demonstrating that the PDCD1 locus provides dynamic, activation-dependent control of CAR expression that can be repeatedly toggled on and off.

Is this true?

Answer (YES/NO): NO